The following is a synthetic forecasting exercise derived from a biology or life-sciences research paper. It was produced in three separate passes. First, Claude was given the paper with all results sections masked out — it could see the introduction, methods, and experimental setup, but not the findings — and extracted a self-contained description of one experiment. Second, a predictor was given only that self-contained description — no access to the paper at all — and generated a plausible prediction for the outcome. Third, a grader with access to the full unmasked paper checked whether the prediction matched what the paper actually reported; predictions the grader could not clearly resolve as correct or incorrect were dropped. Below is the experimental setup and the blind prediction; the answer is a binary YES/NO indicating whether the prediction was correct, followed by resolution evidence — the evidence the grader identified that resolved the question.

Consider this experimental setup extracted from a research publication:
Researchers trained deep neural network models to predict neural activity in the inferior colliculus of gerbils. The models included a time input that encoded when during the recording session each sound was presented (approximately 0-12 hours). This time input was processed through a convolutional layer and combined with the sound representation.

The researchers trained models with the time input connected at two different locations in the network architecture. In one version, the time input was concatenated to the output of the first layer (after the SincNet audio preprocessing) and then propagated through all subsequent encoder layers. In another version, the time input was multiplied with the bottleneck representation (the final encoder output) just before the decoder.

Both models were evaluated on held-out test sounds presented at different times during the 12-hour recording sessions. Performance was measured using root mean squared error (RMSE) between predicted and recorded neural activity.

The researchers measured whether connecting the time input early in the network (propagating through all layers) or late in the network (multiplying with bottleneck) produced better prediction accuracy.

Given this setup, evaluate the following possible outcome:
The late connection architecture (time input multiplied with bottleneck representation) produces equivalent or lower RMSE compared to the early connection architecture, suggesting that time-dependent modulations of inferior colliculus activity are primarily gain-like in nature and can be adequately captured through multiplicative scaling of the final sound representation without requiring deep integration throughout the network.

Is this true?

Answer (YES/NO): NO